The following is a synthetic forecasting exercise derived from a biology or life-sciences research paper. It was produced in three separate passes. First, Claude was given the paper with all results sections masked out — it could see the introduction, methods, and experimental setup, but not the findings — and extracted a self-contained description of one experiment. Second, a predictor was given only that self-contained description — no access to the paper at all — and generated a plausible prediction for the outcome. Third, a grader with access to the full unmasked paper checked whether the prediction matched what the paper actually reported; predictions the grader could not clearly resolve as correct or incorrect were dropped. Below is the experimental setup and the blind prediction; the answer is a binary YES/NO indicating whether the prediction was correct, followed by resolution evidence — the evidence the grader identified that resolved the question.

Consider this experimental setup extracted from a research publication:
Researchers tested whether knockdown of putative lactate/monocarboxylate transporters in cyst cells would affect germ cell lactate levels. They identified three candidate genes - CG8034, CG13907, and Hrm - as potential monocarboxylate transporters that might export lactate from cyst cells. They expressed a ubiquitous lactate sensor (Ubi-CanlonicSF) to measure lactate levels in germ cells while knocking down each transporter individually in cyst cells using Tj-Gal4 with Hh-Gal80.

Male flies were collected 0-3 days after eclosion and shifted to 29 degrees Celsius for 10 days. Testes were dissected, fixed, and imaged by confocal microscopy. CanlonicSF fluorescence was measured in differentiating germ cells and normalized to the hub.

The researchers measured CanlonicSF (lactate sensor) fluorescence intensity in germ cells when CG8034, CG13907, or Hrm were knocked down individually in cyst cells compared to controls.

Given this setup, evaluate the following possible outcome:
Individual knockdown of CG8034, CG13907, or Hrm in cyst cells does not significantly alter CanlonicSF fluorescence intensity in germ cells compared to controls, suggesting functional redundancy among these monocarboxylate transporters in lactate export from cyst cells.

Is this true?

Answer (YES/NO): NO